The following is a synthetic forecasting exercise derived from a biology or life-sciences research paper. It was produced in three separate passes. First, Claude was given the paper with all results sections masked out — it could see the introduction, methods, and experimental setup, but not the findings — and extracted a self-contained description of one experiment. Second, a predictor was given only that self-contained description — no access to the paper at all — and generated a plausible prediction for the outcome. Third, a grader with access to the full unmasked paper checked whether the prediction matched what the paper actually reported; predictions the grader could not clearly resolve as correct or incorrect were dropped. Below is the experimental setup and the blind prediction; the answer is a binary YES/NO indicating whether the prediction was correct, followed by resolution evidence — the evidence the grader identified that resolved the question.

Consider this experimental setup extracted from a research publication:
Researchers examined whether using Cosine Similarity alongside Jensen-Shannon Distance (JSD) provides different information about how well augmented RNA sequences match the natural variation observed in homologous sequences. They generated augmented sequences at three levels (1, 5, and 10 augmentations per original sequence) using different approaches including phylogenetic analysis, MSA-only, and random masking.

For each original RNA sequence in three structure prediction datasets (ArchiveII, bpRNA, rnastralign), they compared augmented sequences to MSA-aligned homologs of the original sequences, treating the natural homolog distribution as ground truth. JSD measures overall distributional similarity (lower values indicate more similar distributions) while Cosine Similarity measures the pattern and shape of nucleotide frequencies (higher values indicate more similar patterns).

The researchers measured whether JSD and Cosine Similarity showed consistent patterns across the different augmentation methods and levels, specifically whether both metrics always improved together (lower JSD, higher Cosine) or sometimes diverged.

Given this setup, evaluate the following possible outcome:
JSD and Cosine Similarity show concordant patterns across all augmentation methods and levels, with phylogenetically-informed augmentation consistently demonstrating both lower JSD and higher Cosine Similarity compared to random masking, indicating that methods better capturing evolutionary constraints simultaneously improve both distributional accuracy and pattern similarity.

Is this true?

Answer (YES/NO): YES